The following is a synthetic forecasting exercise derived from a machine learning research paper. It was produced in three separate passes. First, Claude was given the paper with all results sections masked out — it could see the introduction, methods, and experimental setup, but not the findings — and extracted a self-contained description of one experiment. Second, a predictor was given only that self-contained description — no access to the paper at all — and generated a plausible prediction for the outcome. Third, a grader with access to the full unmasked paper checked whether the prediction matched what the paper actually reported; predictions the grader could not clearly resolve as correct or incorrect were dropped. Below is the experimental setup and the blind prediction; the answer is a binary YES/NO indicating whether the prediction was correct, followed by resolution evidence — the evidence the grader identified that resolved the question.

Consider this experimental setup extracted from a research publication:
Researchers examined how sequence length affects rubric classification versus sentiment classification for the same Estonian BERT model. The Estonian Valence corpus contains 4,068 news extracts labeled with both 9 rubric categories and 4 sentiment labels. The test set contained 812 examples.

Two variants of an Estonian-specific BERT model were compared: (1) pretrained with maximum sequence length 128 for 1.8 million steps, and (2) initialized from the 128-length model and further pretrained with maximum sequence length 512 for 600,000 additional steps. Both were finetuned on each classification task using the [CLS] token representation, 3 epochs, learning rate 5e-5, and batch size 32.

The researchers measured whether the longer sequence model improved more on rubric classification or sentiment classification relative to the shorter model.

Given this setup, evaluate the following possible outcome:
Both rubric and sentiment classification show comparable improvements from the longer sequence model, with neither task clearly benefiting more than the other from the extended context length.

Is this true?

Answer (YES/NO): NO